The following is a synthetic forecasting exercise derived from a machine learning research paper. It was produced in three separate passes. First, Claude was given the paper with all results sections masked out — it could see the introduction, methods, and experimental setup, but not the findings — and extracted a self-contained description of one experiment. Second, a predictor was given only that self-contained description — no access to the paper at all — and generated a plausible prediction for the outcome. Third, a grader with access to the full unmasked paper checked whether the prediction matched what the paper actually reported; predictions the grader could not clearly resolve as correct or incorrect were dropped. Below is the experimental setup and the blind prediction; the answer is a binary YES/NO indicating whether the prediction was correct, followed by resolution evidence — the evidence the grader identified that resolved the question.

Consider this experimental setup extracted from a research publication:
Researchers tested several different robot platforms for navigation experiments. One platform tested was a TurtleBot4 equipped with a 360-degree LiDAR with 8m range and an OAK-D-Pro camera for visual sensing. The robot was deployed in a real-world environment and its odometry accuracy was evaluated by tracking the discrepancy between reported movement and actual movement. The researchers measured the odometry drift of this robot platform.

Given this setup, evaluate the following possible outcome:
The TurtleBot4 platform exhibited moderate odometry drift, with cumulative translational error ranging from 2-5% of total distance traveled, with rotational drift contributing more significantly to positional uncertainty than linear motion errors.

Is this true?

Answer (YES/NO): NO